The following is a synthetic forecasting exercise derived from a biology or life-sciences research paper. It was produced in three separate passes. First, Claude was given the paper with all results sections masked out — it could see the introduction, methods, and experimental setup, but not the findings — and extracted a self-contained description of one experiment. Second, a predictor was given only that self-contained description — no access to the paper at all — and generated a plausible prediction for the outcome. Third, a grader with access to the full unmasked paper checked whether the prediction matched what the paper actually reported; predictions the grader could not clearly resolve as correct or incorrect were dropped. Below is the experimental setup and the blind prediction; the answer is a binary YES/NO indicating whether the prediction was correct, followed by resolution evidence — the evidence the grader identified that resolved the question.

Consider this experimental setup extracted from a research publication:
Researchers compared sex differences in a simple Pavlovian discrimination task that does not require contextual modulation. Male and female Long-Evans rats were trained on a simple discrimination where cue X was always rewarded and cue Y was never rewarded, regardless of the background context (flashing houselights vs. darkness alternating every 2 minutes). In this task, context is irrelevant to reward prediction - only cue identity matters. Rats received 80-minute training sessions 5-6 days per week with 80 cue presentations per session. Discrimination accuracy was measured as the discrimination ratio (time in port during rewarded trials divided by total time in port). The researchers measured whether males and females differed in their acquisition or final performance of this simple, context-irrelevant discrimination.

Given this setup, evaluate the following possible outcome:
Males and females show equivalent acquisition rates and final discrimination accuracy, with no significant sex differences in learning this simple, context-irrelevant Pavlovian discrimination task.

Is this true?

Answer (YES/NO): YES